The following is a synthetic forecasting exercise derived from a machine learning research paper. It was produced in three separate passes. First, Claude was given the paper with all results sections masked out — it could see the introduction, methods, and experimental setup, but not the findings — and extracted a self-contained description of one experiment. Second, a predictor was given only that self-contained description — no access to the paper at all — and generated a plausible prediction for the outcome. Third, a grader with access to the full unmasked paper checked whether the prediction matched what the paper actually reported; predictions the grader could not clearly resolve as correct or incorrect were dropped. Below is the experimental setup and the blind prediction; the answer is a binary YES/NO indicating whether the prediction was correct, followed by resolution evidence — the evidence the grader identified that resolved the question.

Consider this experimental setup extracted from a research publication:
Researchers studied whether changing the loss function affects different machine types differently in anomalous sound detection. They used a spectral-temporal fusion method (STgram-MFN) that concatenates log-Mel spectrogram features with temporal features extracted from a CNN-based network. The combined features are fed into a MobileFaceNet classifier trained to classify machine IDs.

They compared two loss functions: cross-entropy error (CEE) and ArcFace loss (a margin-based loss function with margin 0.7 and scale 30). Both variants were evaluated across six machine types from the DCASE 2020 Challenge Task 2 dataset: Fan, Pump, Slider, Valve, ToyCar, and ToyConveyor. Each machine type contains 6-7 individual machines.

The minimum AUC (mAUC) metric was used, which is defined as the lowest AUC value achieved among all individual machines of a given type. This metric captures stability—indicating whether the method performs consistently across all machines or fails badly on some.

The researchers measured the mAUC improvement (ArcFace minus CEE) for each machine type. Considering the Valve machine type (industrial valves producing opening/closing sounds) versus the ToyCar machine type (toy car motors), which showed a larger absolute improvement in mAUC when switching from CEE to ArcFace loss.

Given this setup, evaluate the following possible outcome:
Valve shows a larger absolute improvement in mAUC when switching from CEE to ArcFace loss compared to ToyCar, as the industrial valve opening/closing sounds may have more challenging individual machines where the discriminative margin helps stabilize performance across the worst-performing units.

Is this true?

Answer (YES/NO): NO